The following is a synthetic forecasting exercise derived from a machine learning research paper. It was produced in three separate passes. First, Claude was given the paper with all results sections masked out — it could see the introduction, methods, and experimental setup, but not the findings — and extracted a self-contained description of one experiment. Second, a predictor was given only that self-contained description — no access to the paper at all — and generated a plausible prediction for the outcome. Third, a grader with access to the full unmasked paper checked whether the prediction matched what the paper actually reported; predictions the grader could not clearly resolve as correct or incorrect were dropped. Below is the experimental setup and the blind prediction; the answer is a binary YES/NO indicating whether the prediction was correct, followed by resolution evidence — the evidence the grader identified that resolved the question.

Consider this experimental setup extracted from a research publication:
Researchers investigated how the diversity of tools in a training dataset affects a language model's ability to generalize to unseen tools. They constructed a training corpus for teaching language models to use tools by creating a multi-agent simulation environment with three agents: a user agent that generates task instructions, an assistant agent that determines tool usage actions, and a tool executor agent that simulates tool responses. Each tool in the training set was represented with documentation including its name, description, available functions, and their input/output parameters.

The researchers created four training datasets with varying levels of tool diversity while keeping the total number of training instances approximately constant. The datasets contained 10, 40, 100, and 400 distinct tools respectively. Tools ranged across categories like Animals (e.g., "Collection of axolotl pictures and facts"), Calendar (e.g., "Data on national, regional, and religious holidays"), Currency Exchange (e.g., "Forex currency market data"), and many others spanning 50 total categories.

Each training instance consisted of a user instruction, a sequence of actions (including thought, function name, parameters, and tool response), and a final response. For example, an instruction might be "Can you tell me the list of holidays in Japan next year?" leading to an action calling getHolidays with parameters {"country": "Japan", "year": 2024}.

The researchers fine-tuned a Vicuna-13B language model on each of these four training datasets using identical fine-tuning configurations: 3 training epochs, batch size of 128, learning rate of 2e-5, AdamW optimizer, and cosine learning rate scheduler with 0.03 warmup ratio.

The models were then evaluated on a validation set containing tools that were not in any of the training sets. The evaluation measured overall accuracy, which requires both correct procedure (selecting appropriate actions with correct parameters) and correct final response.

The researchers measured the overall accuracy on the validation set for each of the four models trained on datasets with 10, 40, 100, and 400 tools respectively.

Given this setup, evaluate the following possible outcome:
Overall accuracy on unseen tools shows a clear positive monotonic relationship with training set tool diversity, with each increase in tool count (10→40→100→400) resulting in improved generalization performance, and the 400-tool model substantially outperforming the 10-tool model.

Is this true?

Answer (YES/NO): YES